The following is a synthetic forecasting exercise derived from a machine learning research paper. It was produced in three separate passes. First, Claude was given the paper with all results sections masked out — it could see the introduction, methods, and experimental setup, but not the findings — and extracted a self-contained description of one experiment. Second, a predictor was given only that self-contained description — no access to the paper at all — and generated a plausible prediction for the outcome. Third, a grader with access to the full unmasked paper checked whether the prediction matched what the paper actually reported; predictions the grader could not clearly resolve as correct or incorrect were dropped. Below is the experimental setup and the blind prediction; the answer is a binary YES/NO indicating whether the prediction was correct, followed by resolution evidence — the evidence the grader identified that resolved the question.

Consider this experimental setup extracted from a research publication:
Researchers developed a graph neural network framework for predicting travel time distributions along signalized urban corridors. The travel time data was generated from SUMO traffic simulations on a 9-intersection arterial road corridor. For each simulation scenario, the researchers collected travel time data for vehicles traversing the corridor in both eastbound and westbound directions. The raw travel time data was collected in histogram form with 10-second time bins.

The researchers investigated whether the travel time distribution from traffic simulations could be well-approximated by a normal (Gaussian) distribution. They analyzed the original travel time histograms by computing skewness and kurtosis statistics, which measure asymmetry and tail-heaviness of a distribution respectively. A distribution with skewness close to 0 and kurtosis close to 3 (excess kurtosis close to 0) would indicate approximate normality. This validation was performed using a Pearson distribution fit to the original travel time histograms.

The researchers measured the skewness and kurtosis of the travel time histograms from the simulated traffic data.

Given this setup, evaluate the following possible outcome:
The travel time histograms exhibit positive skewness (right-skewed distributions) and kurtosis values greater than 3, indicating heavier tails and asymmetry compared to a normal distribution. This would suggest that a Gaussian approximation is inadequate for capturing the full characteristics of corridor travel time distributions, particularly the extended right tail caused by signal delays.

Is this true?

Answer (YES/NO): NO